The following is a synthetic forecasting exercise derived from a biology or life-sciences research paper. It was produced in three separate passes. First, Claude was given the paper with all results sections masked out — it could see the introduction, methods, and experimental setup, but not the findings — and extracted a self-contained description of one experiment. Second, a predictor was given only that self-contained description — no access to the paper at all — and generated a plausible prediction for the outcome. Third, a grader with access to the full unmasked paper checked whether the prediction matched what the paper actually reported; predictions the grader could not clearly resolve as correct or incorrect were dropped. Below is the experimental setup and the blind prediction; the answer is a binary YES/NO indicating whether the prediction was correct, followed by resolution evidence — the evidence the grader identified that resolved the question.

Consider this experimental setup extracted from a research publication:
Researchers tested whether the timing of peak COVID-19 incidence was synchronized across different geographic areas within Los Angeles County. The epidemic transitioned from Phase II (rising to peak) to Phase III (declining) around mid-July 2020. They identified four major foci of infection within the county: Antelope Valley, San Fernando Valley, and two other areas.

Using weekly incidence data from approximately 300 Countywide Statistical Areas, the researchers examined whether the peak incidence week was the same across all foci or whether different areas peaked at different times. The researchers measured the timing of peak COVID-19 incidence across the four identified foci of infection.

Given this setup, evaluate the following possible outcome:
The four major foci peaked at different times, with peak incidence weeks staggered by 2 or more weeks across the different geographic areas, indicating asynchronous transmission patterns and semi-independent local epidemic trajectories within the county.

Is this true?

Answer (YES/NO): YES